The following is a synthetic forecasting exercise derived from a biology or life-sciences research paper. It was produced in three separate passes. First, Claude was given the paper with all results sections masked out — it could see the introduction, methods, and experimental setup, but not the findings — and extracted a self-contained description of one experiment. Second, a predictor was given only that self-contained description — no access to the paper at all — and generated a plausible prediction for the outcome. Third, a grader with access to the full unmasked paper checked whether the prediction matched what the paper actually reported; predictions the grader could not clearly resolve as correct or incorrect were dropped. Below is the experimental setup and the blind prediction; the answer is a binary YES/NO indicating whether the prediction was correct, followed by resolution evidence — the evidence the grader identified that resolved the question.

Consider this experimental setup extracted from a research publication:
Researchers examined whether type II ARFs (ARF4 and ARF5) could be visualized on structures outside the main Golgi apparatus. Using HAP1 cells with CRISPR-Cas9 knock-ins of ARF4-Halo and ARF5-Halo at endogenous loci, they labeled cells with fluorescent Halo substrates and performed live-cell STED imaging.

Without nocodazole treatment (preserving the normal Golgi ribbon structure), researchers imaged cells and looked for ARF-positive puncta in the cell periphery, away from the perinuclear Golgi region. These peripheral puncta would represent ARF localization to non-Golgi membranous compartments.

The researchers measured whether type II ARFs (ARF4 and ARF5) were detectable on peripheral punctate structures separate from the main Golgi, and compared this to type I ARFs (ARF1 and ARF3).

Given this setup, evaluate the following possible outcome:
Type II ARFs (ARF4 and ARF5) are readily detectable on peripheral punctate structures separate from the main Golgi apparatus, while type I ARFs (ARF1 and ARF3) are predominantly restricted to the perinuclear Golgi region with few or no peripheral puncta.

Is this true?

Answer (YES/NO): NO